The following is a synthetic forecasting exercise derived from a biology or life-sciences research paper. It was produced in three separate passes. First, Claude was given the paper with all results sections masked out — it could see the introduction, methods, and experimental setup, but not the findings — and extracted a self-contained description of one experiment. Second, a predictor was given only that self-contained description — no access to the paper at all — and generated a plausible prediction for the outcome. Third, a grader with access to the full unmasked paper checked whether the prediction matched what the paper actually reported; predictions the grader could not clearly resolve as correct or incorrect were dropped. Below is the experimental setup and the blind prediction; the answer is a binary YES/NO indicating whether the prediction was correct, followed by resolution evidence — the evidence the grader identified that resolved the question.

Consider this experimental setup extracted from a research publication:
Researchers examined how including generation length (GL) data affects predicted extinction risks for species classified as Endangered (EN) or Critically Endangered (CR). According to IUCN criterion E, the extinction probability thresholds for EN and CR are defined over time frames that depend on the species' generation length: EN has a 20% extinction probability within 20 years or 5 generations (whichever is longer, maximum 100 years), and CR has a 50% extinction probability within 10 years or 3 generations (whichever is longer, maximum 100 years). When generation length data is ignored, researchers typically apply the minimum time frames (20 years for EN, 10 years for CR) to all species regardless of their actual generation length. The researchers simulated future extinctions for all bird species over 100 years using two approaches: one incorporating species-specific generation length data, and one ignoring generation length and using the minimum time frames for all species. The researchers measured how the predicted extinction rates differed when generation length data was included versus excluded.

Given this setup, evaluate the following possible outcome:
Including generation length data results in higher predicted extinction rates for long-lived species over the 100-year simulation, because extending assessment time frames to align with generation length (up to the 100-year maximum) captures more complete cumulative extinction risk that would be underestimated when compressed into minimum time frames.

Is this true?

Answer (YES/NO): NO